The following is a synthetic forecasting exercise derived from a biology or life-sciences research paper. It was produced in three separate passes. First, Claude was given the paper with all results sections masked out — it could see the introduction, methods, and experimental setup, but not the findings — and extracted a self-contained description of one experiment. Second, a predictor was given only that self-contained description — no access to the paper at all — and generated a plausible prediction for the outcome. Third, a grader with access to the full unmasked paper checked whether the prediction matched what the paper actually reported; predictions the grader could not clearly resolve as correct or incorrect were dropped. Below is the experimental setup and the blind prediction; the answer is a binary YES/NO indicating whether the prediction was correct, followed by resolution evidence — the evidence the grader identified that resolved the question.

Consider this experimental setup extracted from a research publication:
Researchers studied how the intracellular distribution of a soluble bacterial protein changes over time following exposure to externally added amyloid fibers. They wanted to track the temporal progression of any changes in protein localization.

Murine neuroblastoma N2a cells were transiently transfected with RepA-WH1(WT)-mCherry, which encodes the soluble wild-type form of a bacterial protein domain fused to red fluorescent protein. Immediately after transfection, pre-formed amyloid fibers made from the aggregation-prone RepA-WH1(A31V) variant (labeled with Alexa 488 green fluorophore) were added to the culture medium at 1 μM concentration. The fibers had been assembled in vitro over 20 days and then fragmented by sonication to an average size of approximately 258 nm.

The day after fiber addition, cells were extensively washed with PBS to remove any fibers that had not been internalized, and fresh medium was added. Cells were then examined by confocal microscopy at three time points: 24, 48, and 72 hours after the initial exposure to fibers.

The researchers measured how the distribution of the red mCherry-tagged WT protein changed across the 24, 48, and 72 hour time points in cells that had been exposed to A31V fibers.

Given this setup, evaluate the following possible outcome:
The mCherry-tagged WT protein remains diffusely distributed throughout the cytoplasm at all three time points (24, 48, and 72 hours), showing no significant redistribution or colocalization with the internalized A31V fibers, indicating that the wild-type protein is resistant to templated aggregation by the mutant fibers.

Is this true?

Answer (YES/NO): NO